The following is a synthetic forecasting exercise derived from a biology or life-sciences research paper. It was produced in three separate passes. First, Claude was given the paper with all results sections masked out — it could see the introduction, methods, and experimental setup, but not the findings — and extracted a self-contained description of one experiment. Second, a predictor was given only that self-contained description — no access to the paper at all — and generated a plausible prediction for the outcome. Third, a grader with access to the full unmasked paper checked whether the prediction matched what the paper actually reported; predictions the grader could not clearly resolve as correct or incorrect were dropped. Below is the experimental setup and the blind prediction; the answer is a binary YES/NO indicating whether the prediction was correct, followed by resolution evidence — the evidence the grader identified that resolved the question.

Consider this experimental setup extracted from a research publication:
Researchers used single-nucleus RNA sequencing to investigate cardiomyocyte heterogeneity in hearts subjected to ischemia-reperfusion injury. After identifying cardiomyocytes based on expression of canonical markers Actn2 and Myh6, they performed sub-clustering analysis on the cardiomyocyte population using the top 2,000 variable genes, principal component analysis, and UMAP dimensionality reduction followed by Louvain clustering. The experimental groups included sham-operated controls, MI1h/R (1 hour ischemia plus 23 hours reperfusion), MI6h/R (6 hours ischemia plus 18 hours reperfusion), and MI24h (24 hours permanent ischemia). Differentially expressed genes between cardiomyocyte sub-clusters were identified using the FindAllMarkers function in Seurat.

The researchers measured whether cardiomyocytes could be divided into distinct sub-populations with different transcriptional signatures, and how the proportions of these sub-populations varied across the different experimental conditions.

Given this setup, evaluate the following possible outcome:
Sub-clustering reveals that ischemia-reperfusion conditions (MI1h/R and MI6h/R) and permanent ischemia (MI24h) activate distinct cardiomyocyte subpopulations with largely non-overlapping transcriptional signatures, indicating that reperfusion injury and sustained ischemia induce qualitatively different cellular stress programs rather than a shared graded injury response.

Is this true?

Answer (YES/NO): NO